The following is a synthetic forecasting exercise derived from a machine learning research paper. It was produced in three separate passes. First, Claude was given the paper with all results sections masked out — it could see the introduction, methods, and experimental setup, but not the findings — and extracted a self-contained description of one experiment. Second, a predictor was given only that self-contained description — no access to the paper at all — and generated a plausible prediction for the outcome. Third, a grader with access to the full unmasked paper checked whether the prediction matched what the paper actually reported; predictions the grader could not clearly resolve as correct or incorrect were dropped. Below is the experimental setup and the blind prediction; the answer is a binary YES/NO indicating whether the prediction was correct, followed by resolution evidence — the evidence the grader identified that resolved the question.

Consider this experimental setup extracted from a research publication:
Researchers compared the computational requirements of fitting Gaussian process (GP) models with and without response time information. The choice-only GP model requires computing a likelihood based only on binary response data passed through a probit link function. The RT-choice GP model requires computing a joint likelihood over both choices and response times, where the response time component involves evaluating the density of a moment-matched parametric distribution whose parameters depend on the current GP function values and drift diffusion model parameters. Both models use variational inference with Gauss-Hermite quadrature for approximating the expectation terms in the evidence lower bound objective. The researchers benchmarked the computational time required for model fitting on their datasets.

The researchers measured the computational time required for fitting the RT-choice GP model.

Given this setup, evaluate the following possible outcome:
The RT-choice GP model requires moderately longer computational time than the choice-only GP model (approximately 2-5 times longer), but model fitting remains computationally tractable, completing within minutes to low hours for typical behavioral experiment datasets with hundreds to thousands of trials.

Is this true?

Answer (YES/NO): NO